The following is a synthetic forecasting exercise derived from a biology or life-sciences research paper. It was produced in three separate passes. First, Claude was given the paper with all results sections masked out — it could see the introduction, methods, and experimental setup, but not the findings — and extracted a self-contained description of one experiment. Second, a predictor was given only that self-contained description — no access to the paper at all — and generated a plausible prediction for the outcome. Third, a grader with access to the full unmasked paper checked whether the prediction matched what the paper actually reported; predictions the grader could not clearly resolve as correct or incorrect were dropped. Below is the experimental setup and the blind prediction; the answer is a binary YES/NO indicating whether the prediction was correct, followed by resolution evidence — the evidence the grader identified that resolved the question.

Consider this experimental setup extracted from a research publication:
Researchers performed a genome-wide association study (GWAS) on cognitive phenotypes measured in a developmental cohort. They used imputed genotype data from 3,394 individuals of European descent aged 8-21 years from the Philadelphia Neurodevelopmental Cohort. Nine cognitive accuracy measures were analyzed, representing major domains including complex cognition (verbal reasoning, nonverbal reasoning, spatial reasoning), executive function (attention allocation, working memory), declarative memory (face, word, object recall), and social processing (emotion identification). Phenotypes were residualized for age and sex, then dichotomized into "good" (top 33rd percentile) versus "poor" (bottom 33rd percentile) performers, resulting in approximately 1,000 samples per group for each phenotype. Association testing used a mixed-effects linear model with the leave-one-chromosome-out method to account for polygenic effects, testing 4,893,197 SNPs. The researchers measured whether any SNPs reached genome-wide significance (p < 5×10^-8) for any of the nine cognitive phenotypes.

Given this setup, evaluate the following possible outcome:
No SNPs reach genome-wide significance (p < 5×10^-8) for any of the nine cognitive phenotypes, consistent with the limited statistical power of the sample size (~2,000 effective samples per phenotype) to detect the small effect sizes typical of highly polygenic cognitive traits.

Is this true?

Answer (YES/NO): NO